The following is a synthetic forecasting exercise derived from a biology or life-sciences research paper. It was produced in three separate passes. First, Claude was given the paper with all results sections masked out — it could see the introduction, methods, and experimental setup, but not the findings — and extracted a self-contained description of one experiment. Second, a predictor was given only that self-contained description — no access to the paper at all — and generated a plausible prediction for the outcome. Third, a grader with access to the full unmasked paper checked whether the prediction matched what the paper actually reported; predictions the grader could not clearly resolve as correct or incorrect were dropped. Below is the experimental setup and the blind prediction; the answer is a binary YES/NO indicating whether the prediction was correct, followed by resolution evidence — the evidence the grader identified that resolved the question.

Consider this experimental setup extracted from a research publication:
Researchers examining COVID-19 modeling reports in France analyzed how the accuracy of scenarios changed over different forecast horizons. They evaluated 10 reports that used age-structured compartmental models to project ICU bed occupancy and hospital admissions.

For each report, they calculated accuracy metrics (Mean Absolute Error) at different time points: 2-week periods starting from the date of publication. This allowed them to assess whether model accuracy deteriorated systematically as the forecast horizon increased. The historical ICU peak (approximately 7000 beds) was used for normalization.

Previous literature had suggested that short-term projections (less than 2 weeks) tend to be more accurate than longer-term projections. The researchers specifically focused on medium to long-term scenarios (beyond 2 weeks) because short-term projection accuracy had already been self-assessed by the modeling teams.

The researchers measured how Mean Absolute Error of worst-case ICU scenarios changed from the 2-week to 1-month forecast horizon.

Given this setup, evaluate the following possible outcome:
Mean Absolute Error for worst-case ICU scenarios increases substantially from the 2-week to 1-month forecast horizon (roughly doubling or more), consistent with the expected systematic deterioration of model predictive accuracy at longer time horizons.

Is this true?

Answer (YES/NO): YES